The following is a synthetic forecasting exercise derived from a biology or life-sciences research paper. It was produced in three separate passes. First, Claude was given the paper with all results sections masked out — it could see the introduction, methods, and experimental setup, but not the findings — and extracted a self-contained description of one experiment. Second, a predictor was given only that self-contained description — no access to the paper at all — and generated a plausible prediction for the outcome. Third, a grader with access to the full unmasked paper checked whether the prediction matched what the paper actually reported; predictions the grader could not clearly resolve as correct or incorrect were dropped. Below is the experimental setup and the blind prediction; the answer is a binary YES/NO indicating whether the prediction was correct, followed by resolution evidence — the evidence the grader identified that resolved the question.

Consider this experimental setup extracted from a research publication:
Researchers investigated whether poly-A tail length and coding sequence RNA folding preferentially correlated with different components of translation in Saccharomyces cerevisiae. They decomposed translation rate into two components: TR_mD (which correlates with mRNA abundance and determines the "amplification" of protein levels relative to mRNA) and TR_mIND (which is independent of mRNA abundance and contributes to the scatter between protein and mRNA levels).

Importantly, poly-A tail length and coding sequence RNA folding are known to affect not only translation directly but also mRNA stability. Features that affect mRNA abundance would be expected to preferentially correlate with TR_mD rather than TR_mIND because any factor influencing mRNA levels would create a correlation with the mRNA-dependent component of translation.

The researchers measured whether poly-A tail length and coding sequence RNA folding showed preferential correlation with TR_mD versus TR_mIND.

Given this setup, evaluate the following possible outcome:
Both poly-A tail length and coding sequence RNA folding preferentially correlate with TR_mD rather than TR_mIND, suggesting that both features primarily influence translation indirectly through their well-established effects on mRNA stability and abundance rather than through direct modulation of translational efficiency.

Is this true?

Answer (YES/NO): YES